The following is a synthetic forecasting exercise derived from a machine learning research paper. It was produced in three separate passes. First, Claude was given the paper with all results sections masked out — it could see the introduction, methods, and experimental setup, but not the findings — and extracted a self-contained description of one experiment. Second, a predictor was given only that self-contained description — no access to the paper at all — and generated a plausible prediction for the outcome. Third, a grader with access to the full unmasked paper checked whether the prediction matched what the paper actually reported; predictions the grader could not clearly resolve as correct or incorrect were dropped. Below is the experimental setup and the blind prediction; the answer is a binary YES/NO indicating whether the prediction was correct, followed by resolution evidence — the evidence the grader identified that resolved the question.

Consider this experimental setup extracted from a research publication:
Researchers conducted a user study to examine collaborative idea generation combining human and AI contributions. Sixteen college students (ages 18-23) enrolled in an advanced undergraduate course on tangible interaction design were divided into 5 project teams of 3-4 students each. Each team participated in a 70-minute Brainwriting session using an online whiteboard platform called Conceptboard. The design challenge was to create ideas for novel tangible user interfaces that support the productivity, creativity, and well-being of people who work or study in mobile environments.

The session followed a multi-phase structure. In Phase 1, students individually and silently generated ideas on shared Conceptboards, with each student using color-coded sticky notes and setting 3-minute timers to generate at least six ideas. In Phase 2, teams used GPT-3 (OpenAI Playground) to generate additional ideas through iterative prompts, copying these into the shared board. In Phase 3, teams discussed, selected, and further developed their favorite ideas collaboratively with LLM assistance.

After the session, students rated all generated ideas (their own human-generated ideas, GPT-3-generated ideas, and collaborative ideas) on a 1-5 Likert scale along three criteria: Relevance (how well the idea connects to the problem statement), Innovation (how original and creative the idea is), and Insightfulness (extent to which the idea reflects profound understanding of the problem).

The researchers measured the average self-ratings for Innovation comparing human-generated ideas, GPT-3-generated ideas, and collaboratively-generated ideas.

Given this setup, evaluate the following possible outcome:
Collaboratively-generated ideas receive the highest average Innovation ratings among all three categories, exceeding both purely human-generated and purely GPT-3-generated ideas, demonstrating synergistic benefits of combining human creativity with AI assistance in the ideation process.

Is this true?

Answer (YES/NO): YES